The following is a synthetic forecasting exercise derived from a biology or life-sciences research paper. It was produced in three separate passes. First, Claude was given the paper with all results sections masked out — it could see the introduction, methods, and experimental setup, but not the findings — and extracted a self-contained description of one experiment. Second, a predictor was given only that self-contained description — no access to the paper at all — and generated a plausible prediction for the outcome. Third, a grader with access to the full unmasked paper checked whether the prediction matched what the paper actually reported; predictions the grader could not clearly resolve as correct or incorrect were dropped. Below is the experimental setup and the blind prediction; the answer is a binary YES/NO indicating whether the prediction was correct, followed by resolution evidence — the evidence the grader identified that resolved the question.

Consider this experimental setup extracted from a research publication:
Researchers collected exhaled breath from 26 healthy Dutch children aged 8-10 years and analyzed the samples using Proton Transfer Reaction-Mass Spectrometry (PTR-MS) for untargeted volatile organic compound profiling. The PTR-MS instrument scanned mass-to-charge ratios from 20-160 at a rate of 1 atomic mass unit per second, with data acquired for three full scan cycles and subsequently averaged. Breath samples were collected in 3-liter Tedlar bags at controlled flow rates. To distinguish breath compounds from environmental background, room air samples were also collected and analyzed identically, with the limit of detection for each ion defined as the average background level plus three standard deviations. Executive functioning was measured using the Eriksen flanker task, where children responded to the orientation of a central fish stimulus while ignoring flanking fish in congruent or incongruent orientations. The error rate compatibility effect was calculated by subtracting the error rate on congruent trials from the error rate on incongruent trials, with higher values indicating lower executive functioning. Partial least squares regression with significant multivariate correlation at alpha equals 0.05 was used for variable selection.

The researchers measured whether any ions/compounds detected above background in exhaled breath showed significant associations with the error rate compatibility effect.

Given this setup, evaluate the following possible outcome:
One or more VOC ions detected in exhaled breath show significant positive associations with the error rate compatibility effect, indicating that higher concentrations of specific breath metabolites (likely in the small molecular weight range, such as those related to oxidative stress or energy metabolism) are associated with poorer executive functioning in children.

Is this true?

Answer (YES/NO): YES